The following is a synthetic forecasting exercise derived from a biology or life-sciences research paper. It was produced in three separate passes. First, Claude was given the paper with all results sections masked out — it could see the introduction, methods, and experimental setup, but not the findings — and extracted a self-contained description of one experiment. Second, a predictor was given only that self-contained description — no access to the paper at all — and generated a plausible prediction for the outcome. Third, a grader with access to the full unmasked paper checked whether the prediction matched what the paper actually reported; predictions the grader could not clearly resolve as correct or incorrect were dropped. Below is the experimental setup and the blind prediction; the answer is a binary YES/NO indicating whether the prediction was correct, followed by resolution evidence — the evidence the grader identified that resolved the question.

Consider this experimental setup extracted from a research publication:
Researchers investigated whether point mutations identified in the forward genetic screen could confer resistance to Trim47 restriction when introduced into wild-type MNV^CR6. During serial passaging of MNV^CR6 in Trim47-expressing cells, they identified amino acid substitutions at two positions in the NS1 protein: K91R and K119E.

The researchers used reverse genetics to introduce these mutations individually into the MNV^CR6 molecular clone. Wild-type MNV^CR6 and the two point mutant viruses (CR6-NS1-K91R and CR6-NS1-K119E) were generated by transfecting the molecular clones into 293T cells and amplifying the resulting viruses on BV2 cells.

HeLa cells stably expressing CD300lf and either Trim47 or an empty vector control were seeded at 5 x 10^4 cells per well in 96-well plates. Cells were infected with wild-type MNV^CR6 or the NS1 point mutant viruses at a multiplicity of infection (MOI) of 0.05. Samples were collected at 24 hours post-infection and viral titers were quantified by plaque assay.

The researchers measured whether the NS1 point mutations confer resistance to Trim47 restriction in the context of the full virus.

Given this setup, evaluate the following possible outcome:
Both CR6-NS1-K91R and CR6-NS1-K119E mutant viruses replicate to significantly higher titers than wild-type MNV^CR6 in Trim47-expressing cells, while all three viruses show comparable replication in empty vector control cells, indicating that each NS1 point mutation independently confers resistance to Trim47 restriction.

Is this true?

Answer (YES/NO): YES